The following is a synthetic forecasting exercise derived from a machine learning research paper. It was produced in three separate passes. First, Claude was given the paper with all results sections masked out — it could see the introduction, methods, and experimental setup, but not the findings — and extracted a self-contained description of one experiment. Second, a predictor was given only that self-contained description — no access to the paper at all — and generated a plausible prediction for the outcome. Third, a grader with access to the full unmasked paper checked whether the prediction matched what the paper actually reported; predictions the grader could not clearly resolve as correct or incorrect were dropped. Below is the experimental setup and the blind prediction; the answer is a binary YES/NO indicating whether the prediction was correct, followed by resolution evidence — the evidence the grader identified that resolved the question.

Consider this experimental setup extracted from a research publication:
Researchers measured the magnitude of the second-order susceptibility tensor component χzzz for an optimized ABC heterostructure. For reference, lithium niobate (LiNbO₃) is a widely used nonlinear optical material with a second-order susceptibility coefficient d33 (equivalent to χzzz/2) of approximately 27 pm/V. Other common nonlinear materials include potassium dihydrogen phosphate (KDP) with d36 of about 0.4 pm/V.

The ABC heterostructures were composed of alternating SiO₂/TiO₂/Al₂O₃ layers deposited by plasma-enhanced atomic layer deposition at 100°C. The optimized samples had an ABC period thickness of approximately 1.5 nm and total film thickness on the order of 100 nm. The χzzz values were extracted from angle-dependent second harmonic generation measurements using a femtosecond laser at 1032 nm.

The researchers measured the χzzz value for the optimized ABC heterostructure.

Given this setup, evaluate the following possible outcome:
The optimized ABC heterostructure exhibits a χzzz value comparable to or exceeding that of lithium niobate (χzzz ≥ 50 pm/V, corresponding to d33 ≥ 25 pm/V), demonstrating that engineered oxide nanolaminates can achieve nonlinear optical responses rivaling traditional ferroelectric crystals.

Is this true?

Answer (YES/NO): NO